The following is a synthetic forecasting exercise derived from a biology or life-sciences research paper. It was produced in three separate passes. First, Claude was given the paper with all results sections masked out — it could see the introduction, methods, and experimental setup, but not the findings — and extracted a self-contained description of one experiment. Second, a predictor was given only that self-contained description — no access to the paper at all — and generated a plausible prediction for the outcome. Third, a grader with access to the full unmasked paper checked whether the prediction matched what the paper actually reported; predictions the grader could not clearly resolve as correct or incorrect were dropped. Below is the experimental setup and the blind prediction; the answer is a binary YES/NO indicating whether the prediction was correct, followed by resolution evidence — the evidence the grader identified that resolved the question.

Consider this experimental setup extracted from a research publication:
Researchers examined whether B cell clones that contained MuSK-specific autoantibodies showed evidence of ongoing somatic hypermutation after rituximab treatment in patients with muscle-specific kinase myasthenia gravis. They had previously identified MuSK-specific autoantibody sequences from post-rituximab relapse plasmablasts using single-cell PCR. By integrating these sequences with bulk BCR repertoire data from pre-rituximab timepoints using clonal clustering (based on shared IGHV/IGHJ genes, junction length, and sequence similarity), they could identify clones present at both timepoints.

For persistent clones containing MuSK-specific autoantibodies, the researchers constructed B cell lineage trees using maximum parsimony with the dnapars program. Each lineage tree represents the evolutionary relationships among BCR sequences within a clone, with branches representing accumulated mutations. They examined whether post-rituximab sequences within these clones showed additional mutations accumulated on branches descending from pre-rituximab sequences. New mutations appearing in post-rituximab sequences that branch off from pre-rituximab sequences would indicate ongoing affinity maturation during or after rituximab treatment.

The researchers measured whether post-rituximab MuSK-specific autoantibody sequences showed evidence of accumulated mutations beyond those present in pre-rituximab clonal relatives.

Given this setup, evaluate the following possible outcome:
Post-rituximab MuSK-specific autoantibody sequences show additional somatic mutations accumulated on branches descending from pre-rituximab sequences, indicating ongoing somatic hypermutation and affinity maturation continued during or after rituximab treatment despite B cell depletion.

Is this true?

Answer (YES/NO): NO